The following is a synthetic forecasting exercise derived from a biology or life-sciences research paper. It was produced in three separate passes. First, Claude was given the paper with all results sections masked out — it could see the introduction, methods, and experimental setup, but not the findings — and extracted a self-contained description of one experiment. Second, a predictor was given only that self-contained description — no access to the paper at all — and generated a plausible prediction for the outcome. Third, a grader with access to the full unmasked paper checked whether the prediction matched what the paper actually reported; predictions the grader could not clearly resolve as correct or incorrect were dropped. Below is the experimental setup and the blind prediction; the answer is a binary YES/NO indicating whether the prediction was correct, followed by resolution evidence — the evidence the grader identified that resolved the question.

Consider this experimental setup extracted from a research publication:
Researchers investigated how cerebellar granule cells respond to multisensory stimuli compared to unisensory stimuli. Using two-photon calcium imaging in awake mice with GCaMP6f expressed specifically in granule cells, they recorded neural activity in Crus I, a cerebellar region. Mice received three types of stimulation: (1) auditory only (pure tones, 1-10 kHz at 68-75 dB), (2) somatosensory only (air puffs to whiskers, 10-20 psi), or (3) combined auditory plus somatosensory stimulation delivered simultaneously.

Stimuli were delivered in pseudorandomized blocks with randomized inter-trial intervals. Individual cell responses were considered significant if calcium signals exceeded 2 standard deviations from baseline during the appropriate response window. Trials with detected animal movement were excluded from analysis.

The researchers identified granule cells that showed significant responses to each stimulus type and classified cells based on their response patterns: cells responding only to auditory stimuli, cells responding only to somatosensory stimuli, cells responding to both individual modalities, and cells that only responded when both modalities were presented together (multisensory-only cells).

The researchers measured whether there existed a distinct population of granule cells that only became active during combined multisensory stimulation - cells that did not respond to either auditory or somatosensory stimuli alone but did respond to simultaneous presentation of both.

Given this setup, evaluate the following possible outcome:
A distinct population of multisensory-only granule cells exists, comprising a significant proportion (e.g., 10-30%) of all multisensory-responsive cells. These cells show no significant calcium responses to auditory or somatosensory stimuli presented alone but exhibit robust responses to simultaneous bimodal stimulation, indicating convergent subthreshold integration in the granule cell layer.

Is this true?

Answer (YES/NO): YES